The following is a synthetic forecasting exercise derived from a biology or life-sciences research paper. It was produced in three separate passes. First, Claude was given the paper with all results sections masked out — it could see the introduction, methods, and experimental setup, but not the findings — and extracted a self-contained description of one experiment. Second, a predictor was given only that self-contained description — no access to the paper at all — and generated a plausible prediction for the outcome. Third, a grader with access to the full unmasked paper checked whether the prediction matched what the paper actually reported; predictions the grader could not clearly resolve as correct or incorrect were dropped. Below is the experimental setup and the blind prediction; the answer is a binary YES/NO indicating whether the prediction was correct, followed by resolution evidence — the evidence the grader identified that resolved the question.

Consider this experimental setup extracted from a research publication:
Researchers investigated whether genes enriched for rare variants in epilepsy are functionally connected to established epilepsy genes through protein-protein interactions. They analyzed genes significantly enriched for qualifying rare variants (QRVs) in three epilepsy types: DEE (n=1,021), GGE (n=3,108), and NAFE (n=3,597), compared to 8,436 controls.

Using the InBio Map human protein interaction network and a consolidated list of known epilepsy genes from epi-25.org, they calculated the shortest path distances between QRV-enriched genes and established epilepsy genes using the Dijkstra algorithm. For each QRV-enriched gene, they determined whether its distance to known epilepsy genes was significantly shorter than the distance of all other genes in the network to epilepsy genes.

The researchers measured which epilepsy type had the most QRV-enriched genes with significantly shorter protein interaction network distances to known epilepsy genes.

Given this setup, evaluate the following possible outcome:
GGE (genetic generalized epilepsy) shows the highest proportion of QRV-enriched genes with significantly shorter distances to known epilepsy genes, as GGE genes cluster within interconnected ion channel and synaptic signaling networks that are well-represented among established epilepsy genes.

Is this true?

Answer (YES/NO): NO